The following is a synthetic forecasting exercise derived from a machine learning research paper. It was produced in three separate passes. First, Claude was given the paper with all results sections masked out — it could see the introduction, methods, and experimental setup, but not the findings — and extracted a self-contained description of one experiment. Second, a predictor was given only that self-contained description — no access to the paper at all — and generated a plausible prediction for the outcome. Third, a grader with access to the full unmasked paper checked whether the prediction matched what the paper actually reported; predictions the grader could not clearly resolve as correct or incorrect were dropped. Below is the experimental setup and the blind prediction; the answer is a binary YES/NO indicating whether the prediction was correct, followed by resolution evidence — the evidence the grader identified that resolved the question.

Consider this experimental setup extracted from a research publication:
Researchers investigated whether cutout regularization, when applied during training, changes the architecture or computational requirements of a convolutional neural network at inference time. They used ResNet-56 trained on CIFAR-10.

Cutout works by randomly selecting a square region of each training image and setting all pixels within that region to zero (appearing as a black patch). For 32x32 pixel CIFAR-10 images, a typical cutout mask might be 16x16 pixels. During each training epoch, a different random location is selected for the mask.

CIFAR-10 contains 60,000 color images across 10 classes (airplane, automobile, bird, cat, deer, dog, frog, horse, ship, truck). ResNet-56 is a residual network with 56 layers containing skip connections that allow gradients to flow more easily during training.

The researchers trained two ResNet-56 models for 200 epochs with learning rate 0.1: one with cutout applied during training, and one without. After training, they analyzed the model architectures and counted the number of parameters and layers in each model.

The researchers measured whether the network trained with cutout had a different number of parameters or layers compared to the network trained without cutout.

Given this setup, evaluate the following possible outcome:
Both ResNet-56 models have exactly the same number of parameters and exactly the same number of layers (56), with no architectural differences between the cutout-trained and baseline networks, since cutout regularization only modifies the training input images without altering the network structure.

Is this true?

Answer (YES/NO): YES